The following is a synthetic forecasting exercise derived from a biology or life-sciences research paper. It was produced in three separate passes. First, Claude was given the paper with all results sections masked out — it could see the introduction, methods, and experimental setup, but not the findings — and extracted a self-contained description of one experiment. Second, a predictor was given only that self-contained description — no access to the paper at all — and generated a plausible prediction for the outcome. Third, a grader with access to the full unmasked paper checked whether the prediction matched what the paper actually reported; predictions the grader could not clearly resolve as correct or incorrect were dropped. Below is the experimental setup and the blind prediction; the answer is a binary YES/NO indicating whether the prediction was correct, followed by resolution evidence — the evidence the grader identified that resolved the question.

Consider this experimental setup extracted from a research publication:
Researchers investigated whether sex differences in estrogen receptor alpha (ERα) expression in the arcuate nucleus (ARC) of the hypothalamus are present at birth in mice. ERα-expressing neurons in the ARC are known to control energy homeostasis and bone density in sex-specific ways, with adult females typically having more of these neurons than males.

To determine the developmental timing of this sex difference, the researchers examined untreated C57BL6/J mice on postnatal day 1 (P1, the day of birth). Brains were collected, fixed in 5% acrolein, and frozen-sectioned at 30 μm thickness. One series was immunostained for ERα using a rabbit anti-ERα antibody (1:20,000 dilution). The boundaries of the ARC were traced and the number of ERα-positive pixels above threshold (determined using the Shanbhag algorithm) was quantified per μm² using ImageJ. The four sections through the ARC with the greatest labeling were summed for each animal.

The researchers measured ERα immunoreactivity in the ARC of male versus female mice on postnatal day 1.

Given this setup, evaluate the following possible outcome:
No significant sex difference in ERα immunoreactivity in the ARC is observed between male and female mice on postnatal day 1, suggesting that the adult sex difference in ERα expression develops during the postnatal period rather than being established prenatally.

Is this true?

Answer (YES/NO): YES